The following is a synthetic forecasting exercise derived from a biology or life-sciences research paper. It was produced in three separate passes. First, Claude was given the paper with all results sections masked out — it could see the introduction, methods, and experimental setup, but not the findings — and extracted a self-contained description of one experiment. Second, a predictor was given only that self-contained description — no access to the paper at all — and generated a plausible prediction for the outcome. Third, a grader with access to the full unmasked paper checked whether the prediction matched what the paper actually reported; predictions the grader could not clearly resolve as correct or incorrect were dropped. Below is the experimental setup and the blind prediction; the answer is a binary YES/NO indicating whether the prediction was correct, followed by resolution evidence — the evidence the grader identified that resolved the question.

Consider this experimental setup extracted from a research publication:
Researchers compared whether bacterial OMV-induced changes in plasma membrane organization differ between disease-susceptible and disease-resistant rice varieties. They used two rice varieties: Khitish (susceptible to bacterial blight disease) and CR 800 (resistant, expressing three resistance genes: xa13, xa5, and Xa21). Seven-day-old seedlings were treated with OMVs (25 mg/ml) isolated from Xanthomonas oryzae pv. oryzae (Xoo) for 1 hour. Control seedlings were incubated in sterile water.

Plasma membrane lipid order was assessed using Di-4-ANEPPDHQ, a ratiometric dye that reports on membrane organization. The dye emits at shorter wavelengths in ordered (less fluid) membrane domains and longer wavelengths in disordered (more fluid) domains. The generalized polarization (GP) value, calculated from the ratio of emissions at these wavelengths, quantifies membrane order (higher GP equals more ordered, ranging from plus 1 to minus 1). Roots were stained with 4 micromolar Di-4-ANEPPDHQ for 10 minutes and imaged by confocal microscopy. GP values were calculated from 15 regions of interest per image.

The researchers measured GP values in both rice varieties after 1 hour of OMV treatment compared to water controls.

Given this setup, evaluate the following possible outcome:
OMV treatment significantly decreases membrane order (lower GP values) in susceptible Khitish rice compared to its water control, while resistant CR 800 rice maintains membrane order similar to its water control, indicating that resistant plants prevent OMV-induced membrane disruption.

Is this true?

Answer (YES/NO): NO